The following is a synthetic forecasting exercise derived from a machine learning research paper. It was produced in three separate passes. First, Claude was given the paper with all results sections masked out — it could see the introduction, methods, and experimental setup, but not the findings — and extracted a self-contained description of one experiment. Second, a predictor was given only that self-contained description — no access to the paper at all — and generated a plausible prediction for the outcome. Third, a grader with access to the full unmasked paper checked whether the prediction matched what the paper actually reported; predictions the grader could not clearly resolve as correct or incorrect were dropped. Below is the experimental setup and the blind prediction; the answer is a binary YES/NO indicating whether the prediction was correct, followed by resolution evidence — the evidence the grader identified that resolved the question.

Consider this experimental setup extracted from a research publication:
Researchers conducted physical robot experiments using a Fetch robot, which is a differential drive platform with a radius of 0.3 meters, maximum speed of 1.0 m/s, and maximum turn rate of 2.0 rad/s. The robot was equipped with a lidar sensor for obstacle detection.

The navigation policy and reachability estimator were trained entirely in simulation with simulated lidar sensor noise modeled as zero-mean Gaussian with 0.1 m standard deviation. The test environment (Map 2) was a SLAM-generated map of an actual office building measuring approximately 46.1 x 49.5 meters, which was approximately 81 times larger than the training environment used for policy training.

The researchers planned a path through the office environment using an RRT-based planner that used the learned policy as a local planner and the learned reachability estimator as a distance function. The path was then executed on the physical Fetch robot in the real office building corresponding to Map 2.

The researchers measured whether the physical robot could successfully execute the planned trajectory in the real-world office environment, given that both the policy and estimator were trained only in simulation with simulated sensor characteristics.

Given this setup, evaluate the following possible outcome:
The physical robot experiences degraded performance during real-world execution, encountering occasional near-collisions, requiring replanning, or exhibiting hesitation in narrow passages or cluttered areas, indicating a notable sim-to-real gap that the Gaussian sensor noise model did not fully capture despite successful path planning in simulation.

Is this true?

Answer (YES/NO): NO